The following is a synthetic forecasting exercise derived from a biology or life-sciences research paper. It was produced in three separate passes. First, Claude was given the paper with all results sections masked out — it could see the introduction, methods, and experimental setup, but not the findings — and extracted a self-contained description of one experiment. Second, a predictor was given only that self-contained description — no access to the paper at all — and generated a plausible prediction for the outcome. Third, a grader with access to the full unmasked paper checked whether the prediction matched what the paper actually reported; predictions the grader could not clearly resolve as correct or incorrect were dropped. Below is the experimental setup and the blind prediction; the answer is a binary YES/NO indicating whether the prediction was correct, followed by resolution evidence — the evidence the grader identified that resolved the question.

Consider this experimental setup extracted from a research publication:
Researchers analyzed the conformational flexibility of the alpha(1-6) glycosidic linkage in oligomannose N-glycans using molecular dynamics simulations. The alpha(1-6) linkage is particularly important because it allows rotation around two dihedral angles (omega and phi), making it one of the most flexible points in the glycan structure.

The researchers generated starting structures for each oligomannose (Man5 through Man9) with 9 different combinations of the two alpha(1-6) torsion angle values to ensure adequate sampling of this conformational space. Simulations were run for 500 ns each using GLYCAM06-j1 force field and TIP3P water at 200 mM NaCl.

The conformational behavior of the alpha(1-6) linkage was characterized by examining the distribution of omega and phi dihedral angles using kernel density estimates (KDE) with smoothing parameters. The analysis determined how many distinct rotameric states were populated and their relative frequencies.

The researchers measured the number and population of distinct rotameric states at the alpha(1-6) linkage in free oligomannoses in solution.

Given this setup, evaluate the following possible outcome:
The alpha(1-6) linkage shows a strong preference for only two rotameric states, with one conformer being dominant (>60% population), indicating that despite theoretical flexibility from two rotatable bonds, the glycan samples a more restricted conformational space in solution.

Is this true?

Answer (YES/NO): NO